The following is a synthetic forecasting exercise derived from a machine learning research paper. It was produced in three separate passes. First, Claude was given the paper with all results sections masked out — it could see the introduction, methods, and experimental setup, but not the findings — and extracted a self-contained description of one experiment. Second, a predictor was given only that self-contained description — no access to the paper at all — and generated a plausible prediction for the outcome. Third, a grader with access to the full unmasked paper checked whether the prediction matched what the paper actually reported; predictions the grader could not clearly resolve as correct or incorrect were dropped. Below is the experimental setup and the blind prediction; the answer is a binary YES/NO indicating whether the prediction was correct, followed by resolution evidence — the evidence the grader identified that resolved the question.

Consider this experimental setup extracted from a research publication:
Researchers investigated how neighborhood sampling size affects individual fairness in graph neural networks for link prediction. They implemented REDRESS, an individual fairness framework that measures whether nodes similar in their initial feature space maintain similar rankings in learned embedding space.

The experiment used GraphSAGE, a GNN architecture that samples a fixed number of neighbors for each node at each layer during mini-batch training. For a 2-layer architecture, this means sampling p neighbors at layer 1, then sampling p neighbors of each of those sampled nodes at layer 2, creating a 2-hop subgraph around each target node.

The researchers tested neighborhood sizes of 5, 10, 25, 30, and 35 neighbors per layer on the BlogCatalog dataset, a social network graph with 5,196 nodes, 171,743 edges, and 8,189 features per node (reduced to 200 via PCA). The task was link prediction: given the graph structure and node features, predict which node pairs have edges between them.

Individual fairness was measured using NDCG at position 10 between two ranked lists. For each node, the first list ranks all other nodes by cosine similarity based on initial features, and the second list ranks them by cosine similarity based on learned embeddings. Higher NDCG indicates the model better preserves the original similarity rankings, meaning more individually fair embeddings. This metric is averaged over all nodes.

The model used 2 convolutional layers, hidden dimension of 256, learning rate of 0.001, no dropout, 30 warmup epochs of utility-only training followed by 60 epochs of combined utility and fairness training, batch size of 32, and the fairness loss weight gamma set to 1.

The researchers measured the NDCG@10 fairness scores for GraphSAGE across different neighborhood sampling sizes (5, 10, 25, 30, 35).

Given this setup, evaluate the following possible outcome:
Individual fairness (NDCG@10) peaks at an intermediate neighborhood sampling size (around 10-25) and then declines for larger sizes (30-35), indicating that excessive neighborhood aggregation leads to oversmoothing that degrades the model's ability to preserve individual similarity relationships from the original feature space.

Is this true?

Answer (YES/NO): NO